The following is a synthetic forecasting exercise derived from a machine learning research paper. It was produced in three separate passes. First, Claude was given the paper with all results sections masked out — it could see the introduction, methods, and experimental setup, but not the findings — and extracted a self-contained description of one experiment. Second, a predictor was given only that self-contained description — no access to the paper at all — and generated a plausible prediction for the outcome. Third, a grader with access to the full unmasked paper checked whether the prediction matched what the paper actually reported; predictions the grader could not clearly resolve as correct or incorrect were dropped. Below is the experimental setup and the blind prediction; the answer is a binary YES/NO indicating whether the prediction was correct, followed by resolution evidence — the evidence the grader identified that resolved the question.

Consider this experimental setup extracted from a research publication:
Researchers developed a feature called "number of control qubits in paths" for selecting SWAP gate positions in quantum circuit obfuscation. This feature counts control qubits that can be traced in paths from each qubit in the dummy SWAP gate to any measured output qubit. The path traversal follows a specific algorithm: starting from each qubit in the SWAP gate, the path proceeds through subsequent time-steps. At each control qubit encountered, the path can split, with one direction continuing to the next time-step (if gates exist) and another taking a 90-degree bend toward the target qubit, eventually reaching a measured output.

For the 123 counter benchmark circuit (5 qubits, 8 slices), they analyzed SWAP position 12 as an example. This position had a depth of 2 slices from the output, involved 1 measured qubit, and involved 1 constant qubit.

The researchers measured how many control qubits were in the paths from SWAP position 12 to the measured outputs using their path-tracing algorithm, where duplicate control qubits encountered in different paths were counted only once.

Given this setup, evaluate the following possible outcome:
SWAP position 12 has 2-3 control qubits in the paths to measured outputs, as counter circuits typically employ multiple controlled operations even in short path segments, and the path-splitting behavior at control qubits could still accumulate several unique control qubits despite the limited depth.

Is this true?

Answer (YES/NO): YES